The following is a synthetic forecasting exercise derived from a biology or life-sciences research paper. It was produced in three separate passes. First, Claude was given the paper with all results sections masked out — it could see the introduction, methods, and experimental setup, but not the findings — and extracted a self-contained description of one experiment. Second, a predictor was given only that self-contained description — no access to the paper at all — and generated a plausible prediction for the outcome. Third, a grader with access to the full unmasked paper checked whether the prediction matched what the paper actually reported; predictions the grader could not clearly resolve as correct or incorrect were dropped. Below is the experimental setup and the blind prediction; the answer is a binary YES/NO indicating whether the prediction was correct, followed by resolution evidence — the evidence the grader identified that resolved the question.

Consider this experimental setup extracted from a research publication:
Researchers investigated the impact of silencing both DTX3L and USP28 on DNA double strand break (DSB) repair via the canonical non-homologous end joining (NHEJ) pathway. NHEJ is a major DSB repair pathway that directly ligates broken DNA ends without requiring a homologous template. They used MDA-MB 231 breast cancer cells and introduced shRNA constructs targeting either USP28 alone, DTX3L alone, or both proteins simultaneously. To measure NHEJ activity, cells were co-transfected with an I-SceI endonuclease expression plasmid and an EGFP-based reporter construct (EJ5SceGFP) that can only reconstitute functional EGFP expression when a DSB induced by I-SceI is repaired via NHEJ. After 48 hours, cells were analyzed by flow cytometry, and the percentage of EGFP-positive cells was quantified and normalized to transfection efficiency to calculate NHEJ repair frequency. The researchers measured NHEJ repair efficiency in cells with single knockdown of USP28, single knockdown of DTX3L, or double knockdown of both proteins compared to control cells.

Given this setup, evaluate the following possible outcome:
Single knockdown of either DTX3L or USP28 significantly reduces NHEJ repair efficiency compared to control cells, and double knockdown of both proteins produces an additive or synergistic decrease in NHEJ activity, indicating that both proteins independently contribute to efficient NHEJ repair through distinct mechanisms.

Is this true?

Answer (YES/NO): NO